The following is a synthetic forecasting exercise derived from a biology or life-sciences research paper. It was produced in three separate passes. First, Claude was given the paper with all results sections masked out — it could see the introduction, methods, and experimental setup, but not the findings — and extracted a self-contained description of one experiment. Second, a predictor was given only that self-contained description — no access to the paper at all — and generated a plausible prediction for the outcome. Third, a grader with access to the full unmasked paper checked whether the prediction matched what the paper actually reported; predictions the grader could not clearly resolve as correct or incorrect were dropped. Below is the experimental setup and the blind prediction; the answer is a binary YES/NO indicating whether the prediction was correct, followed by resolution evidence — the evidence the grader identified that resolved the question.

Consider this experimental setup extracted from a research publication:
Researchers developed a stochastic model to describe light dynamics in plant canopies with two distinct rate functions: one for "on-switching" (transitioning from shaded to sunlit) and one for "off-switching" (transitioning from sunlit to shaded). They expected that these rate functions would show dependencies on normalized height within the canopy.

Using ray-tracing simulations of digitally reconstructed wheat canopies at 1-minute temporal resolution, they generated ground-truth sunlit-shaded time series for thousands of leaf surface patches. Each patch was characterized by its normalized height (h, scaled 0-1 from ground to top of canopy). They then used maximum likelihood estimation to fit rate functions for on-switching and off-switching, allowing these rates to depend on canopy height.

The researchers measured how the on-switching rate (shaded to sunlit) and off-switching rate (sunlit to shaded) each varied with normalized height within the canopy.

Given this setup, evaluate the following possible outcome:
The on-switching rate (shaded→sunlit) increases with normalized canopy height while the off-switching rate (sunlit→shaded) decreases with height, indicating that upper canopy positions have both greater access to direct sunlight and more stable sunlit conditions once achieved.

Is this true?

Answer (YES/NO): NO